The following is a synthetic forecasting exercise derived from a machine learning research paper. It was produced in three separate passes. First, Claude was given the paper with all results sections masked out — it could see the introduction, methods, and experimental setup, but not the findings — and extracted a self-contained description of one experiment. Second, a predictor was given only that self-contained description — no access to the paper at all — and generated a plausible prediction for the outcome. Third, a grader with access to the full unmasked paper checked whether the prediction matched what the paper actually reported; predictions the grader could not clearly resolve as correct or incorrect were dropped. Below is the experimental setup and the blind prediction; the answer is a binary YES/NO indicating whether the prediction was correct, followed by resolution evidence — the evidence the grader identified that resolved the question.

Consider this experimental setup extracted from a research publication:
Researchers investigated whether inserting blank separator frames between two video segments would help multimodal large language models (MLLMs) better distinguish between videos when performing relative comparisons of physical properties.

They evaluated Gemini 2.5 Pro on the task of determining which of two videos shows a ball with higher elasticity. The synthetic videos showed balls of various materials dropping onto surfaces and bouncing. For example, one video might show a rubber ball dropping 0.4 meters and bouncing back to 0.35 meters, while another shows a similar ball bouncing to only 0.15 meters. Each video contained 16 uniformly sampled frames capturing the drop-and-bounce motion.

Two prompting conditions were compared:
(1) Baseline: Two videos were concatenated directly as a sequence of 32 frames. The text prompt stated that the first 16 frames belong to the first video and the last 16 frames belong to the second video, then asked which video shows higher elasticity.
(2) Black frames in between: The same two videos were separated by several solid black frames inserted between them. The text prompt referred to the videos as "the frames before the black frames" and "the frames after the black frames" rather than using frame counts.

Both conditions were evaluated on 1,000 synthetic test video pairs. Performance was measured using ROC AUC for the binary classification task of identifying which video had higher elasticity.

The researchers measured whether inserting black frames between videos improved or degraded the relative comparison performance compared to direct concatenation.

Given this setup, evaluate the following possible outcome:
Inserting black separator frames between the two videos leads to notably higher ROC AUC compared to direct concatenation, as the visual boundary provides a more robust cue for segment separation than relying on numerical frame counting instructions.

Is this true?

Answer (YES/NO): NO